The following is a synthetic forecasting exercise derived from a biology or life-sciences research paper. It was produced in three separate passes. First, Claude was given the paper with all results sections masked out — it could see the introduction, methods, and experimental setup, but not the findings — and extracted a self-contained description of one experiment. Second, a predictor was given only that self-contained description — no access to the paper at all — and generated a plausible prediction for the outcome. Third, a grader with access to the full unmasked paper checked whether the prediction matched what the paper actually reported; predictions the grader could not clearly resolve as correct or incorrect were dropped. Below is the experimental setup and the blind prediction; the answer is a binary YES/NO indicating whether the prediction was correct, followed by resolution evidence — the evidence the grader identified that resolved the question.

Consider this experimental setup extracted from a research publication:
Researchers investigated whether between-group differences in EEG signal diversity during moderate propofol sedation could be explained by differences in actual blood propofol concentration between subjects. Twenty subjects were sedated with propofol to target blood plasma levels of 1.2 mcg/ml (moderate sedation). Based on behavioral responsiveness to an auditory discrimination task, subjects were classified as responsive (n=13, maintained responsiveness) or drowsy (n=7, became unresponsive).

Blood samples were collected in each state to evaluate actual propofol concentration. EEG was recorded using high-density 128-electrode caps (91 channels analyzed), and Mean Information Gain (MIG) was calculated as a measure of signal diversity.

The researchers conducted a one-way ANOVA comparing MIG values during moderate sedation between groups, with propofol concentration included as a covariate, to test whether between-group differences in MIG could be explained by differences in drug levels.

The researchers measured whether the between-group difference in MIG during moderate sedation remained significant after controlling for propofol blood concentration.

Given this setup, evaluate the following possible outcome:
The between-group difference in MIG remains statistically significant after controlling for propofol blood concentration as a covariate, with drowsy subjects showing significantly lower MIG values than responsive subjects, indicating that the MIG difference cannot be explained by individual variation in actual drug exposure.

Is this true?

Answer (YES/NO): YES